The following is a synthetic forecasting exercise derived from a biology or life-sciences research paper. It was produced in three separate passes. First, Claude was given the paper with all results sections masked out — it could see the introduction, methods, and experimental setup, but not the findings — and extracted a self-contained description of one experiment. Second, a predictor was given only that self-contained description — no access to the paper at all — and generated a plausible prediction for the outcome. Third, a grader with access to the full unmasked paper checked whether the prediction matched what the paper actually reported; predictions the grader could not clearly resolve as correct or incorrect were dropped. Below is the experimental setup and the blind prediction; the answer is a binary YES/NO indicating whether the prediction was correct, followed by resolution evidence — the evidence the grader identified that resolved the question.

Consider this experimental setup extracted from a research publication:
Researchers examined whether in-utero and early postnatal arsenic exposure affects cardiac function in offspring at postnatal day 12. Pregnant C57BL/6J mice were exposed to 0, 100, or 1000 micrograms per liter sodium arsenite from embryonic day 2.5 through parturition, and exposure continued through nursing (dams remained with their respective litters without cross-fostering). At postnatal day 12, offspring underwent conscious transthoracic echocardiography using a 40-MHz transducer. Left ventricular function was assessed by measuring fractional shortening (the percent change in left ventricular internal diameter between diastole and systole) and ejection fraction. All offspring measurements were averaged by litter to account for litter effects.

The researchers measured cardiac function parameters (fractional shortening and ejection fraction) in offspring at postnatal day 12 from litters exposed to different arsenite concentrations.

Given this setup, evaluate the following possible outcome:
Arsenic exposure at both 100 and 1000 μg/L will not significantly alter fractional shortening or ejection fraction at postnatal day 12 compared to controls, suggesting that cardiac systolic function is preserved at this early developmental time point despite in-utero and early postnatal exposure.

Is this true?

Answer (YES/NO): YES